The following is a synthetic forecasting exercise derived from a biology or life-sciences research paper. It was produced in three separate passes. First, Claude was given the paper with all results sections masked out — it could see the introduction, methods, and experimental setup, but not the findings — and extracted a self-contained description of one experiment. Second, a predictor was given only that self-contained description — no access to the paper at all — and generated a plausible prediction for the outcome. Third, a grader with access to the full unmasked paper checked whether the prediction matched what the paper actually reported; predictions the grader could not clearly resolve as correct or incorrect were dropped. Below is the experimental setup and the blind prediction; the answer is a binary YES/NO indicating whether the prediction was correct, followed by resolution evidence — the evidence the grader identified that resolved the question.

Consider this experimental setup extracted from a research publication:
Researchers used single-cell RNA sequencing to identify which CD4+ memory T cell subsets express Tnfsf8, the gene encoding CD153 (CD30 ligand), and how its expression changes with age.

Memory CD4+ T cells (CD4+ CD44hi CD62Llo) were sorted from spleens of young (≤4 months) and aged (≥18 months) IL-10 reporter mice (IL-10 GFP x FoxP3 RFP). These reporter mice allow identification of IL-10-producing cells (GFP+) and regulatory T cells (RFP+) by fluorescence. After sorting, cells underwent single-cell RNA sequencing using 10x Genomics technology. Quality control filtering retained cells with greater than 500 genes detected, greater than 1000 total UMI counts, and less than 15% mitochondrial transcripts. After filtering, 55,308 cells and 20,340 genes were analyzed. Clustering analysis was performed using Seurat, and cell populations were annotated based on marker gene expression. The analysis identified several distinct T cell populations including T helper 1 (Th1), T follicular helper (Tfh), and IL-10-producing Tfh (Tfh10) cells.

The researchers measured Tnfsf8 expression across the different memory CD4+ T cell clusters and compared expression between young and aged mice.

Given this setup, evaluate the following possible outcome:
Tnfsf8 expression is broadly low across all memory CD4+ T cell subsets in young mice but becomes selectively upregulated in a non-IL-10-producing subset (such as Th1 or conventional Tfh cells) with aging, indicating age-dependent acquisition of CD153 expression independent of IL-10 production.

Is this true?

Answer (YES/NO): NO